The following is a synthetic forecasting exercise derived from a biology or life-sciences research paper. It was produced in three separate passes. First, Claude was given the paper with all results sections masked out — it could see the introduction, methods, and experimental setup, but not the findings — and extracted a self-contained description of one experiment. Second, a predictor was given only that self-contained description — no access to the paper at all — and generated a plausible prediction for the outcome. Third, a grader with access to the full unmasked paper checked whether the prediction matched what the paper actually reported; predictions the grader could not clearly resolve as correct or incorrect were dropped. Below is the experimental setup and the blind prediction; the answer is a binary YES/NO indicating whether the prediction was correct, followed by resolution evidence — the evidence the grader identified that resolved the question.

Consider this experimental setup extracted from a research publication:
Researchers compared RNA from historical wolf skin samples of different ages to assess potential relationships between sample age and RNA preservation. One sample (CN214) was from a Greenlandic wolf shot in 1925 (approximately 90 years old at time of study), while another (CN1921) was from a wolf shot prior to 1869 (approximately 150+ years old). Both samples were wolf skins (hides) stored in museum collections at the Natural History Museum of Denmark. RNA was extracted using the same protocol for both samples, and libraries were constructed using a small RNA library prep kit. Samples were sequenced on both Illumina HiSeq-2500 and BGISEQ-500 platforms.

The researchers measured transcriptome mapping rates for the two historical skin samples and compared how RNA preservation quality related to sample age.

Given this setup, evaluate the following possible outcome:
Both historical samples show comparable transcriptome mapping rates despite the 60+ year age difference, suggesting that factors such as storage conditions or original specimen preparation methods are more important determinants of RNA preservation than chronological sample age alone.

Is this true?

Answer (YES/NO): NO